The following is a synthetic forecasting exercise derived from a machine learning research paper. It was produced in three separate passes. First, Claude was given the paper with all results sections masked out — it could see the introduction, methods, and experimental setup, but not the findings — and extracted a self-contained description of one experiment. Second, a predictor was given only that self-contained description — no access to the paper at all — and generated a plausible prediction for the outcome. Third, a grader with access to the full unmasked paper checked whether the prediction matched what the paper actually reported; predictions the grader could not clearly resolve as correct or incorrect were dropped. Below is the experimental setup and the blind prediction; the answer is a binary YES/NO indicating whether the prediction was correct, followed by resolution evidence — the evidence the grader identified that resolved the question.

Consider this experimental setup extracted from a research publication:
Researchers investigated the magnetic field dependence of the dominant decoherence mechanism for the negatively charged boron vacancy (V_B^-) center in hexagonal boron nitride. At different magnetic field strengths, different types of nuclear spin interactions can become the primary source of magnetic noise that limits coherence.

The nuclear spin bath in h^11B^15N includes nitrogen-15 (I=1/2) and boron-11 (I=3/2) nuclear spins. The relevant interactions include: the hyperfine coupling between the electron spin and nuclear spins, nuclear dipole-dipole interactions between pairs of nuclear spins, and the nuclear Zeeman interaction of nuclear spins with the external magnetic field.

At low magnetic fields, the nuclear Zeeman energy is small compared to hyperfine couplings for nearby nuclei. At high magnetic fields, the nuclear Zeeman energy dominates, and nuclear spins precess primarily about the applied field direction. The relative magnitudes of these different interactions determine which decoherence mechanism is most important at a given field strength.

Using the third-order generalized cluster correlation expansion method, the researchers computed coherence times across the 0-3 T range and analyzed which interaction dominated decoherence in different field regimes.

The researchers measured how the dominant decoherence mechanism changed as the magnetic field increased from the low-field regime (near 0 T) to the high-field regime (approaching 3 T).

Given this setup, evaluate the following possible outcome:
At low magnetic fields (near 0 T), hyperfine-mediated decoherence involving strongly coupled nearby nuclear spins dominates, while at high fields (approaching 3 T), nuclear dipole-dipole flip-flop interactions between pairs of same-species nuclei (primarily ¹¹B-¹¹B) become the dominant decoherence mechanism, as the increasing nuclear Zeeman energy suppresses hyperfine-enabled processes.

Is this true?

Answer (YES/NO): YES